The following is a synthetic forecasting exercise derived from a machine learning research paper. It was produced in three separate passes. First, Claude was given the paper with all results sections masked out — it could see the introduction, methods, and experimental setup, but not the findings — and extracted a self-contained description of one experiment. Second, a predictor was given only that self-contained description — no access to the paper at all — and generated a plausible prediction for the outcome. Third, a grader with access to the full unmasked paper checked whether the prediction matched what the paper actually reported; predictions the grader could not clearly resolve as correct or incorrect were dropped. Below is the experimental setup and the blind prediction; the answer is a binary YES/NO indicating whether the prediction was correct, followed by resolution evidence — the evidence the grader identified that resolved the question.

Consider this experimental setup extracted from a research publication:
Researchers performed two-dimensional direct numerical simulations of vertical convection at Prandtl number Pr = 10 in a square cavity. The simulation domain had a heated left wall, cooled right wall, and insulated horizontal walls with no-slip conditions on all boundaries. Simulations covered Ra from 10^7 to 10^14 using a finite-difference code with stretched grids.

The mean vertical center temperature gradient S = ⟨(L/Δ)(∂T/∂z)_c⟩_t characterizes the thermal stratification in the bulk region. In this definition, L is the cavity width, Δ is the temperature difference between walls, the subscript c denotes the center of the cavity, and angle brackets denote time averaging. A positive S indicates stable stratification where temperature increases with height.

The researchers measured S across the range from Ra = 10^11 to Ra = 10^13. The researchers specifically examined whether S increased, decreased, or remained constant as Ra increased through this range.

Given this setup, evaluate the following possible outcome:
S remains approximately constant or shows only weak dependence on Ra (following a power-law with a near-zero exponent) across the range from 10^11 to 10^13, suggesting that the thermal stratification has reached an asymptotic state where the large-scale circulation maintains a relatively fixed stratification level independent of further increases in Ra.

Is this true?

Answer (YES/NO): NO